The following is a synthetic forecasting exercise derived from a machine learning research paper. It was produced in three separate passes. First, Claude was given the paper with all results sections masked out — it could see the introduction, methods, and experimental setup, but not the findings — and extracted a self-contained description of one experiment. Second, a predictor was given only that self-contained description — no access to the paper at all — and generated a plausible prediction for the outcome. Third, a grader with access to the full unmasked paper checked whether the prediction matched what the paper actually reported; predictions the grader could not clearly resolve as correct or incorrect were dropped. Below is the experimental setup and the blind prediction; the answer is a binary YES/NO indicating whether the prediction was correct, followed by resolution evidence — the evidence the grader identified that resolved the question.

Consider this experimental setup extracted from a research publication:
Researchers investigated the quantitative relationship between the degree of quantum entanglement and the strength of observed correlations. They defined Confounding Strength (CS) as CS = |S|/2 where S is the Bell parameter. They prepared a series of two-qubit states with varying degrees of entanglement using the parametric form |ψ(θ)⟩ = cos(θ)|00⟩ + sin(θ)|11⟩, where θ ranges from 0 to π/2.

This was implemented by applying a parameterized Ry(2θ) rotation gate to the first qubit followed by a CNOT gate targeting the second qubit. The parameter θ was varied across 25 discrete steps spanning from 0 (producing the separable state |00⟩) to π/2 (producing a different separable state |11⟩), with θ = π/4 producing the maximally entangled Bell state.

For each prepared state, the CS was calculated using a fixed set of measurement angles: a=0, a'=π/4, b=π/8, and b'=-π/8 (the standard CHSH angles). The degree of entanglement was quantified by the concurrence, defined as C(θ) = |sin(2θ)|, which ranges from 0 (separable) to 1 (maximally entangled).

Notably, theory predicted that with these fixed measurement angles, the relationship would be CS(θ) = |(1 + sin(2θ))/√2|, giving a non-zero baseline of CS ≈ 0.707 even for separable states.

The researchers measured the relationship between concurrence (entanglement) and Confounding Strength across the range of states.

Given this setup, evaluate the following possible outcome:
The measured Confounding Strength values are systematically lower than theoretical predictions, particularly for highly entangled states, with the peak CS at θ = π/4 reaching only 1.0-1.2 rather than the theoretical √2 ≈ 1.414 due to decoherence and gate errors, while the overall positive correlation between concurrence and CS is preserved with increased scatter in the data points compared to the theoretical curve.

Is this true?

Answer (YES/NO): NO